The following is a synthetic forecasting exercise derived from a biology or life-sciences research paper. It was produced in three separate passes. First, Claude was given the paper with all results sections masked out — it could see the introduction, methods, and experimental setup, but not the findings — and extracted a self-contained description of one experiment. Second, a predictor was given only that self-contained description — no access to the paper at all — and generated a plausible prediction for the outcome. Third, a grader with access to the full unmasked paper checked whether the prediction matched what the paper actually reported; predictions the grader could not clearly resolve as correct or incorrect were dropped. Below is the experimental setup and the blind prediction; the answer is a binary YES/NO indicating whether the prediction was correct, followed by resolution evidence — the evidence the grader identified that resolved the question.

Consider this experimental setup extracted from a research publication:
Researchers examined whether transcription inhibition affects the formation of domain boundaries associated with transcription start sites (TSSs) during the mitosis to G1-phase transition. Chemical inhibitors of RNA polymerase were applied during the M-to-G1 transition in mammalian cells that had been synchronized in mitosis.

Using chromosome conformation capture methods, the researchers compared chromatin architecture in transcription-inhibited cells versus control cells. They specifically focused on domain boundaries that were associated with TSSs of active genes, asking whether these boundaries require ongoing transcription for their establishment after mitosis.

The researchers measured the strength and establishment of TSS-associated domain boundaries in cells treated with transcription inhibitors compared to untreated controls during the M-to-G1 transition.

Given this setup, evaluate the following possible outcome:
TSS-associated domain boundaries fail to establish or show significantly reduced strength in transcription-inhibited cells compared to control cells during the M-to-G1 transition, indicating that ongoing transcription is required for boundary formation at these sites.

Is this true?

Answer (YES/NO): NO